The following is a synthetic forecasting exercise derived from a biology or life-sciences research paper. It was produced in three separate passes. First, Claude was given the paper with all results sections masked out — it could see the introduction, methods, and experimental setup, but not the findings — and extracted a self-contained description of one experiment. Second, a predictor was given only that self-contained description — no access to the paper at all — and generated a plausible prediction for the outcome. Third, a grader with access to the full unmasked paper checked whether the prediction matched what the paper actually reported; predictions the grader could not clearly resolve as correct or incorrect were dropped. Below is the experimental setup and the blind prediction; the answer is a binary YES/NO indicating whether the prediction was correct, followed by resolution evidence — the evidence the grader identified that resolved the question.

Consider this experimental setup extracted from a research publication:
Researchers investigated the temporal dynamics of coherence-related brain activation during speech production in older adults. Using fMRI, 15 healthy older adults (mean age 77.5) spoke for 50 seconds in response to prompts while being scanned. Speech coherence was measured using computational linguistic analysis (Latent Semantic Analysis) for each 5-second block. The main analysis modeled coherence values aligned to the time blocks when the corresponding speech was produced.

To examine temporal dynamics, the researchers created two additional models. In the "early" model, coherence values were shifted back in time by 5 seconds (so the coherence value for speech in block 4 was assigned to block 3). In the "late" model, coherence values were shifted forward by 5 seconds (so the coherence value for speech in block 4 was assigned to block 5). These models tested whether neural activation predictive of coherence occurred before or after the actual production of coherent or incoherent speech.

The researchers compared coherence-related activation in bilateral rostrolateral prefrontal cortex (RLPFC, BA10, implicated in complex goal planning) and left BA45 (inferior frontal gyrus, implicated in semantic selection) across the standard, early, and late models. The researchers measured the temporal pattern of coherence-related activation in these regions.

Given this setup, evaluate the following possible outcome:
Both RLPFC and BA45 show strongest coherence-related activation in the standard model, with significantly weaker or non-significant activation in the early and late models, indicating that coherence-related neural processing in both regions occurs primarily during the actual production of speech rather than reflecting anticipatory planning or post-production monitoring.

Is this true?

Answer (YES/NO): NO